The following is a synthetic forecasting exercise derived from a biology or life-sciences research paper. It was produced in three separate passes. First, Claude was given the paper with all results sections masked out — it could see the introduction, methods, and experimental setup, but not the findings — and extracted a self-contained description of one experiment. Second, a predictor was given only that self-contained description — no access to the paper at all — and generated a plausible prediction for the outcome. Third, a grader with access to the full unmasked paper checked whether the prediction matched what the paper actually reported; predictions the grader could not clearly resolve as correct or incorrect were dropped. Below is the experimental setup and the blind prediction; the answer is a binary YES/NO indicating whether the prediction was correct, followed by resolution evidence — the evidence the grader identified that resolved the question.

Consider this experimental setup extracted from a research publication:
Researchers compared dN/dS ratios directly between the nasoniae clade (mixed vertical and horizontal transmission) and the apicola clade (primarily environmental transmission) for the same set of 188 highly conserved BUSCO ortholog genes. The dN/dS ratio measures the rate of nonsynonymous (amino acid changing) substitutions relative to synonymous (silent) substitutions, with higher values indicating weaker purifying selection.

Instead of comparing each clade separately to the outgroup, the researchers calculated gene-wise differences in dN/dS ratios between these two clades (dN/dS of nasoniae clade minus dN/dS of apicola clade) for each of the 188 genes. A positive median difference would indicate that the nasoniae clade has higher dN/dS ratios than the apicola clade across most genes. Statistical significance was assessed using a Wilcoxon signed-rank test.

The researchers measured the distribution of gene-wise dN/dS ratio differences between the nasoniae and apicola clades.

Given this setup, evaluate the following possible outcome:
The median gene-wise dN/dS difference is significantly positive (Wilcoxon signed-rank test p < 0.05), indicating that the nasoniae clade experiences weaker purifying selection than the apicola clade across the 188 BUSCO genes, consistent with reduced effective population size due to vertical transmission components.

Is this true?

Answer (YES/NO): YES